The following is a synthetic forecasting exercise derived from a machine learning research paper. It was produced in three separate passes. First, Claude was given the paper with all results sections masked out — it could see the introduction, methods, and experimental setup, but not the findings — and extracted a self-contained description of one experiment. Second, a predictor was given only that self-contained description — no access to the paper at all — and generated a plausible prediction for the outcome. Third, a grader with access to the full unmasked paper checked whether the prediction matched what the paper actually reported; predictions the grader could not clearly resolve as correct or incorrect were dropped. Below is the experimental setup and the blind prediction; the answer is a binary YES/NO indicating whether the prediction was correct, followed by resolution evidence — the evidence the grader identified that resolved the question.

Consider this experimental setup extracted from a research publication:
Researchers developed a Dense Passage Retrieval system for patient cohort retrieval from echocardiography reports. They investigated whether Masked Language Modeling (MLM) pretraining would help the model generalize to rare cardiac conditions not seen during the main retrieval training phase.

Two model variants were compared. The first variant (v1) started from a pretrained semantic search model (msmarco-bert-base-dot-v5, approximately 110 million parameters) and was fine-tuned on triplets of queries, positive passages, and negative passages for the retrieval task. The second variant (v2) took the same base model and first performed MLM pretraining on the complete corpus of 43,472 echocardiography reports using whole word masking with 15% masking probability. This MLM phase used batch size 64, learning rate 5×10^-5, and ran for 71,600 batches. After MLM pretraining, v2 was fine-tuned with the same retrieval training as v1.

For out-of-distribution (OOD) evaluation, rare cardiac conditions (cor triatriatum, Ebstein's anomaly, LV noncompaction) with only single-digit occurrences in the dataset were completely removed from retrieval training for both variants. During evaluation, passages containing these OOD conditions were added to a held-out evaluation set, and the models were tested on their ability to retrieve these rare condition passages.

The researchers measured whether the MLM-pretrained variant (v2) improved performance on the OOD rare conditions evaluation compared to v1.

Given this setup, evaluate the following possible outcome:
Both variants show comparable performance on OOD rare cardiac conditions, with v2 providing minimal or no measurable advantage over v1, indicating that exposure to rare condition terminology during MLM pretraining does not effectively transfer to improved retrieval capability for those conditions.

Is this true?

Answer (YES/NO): NO